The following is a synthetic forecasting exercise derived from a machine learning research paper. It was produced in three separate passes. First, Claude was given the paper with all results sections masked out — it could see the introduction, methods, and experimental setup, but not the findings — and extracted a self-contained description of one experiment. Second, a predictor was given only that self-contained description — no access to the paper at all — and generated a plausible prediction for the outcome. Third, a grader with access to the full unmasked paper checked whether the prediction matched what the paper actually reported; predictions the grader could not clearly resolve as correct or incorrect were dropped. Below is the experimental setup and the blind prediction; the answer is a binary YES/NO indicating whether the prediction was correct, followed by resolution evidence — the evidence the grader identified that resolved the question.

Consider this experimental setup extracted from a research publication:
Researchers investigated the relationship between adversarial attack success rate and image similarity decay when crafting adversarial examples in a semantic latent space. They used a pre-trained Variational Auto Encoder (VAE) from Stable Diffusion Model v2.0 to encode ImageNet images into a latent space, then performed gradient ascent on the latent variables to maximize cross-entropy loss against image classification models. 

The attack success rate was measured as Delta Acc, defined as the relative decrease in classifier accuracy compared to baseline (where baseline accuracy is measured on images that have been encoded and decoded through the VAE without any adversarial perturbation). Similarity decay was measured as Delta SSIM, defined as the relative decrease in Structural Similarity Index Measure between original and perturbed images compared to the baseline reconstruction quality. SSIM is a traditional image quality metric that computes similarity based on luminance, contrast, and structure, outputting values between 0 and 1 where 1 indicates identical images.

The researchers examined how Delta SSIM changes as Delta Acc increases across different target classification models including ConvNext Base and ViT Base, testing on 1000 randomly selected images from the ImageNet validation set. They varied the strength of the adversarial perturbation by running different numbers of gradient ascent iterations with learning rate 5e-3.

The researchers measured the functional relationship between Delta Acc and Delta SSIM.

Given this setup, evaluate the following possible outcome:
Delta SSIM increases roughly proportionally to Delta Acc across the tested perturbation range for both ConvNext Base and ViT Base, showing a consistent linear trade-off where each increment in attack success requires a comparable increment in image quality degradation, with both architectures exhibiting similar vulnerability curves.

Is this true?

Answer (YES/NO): NO